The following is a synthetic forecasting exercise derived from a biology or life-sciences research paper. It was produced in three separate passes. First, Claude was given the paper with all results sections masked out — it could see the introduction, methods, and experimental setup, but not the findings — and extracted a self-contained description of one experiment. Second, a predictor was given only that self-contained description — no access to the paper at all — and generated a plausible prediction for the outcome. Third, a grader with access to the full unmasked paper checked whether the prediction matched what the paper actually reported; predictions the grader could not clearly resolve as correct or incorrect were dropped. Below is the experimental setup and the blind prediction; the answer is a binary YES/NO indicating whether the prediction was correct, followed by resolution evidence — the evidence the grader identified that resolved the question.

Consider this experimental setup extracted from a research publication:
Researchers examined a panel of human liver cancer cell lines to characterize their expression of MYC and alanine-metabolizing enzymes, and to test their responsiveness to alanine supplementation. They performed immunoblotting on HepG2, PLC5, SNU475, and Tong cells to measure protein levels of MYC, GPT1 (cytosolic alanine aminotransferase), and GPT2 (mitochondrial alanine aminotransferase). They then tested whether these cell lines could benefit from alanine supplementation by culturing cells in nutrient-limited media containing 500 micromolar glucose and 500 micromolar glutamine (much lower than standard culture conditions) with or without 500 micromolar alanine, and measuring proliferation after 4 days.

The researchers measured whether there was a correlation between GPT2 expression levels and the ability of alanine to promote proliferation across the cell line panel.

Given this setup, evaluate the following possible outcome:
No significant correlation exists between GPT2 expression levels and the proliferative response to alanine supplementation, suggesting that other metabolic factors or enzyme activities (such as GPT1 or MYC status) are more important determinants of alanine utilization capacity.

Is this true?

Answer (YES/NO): NO